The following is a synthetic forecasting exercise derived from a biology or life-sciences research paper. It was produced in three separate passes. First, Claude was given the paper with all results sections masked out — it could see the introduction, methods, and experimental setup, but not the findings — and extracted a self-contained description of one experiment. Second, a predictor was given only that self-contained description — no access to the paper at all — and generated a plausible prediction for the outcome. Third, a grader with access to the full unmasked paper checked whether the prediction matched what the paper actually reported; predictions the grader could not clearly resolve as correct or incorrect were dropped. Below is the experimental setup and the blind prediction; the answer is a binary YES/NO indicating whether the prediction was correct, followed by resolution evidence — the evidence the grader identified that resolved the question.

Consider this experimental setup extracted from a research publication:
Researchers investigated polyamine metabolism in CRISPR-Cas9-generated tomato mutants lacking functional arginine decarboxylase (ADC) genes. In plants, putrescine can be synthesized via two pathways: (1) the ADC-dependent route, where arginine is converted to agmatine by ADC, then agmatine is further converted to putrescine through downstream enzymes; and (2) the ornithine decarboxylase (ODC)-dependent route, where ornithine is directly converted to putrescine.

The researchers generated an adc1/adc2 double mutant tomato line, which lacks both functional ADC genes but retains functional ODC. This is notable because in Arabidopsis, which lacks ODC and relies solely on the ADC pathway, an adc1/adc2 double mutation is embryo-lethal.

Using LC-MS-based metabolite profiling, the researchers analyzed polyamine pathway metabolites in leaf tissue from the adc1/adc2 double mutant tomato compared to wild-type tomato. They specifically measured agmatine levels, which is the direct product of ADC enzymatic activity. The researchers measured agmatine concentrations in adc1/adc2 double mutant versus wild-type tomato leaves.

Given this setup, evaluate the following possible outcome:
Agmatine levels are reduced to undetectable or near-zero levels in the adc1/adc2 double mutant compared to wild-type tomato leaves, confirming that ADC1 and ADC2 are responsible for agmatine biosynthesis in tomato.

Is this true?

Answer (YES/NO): YES